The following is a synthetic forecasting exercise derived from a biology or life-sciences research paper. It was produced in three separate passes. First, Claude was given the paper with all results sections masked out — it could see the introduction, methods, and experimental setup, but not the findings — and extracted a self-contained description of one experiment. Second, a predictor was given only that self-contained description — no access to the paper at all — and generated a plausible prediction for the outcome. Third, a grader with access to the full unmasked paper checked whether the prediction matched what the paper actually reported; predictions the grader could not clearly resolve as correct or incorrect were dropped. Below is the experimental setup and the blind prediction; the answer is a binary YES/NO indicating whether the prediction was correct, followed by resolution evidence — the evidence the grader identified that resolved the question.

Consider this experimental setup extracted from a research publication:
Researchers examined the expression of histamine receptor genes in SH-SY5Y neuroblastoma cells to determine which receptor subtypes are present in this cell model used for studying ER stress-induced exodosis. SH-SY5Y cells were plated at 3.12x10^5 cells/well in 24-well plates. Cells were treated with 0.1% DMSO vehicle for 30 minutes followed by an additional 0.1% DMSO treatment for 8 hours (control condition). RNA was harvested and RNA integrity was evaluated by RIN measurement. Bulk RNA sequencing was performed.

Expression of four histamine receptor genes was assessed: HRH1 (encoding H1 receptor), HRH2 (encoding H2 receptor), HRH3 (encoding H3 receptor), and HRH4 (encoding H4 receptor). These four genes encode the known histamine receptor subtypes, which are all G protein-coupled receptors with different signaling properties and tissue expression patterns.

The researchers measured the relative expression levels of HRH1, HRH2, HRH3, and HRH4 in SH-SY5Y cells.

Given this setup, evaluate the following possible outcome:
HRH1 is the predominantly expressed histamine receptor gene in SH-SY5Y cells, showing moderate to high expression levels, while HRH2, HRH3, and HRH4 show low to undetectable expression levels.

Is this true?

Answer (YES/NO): YES